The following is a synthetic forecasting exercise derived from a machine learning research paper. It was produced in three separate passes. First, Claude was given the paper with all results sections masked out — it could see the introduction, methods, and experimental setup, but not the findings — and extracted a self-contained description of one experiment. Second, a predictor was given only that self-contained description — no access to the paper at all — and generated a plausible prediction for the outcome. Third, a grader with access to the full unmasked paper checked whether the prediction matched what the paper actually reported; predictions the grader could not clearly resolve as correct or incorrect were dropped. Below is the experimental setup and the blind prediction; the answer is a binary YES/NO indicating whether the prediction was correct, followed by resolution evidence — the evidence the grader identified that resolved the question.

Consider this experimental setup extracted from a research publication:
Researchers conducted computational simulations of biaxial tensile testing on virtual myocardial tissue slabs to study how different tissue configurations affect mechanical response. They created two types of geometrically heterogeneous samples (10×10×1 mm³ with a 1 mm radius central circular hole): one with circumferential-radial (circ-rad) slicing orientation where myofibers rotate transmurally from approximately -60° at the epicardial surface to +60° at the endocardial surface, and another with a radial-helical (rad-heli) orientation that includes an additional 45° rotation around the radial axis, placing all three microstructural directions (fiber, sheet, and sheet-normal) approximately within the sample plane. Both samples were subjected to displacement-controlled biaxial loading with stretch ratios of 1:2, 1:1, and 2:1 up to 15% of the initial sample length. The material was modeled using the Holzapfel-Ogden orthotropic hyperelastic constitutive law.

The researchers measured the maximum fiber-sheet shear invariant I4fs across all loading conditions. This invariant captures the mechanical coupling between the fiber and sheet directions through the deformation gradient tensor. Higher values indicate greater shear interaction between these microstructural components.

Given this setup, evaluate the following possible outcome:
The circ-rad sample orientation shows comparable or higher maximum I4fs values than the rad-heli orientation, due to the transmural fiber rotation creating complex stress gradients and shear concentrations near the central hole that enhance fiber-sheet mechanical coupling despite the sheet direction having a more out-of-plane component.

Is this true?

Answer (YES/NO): YES